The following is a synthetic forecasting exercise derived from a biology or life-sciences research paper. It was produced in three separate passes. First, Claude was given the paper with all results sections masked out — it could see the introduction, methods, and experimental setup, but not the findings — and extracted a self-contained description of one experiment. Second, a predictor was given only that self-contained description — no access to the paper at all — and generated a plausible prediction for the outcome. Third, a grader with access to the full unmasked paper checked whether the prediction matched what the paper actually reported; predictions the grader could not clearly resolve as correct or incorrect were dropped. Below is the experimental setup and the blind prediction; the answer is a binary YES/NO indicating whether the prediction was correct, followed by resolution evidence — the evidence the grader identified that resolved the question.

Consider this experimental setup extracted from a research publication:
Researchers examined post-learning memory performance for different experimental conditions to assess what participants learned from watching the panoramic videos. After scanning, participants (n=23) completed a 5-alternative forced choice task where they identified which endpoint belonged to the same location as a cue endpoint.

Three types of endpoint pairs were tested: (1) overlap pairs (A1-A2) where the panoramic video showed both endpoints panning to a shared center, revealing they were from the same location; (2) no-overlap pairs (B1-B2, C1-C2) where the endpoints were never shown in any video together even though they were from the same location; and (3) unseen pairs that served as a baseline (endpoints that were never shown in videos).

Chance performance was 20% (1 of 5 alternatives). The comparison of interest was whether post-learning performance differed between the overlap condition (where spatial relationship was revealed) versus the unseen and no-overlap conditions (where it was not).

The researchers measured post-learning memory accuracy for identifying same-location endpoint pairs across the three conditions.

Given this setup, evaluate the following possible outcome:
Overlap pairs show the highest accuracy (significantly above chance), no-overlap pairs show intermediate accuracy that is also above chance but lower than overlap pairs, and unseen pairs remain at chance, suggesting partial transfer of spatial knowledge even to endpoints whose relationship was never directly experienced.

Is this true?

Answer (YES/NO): NO